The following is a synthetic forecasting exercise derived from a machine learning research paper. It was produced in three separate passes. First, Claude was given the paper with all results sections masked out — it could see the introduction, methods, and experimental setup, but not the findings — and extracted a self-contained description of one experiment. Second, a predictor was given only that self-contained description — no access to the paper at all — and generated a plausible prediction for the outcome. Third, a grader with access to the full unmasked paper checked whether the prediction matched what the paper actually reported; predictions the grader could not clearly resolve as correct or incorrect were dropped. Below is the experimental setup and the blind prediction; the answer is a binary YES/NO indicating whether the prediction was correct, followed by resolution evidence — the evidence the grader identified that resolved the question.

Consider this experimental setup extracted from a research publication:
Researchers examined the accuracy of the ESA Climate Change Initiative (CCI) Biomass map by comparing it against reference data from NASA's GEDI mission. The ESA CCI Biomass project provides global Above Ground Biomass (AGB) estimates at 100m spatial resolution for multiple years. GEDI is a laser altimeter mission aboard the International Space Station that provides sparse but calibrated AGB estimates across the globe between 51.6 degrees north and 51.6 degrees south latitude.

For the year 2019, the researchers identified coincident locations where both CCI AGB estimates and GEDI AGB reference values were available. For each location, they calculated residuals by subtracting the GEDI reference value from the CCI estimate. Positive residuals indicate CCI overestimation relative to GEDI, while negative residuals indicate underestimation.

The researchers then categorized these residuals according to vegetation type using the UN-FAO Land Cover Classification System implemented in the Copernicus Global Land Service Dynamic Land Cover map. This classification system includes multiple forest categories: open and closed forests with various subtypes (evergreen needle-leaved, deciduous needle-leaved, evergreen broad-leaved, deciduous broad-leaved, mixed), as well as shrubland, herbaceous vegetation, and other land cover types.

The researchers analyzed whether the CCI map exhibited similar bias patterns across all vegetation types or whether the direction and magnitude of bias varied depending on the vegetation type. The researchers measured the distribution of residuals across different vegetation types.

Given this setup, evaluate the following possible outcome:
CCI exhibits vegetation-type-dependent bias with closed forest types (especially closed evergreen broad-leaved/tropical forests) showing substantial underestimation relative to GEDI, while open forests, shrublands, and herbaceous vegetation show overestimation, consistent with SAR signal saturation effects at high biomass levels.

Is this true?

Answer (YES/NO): NO